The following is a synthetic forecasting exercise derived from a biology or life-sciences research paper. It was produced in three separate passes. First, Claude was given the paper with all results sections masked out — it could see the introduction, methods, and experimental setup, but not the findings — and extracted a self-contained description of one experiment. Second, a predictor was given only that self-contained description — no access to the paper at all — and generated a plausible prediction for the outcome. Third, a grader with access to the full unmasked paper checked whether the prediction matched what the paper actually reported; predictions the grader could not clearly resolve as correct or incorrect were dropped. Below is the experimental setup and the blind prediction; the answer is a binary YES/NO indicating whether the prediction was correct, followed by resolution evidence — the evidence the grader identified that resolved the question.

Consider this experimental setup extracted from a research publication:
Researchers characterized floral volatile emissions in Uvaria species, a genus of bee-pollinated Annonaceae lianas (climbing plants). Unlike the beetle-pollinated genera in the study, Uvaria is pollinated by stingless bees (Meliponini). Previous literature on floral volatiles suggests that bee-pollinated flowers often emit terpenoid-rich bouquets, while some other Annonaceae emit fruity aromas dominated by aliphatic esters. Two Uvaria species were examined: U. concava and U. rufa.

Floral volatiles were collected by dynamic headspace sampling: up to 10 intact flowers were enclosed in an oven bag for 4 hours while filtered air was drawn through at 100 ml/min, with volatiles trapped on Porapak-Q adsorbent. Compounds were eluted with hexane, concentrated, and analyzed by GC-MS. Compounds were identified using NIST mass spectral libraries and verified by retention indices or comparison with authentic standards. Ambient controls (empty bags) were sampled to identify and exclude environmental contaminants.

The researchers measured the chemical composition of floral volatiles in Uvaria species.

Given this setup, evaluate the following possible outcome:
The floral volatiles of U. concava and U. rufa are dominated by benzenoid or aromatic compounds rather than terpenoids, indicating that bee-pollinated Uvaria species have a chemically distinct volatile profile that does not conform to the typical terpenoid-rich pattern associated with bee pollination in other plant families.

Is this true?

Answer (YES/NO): NO